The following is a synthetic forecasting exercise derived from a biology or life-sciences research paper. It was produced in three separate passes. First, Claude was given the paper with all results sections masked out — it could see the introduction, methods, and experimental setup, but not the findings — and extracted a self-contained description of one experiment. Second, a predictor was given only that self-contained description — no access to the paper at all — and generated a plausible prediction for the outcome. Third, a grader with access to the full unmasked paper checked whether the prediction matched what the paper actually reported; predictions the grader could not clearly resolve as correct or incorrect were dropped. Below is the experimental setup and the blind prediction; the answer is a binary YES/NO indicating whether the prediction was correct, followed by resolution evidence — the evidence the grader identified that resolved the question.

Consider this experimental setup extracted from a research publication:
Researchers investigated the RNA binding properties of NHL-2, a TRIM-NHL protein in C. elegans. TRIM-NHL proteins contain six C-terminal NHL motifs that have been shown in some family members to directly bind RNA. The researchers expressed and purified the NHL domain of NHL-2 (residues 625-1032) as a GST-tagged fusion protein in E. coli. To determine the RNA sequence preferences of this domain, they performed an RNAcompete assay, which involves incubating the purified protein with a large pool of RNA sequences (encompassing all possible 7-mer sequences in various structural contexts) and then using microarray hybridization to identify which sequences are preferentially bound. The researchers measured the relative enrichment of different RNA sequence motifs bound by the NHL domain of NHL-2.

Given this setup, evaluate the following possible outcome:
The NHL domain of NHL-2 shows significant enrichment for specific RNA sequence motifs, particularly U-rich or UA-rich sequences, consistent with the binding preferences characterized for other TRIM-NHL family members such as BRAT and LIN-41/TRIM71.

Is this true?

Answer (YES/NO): YES